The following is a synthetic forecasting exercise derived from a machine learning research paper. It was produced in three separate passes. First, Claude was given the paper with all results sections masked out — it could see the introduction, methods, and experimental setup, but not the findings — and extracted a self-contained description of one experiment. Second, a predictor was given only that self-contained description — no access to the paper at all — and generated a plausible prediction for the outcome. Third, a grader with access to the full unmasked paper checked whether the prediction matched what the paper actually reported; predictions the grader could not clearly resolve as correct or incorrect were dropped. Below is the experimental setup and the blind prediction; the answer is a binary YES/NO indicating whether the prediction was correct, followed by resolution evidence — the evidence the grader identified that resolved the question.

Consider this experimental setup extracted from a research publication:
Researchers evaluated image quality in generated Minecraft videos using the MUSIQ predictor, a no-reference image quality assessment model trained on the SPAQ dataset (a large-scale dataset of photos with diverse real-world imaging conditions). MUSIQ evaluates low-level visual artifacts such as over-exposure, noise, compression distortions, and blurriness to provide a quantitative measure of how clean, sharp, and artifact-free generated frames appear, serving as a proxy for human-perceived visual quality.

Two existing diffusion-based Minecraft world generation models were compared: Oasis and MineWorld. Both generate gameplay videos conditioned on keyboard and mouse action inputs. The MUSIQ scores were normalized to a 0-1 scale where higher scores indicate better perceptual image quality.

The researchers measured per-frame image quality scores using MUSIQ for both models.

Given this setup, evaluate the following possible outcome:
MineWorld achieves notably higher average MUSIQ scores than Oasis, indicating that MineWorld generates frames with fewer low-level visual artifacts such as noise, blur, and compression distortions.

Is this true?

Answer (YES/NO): NO